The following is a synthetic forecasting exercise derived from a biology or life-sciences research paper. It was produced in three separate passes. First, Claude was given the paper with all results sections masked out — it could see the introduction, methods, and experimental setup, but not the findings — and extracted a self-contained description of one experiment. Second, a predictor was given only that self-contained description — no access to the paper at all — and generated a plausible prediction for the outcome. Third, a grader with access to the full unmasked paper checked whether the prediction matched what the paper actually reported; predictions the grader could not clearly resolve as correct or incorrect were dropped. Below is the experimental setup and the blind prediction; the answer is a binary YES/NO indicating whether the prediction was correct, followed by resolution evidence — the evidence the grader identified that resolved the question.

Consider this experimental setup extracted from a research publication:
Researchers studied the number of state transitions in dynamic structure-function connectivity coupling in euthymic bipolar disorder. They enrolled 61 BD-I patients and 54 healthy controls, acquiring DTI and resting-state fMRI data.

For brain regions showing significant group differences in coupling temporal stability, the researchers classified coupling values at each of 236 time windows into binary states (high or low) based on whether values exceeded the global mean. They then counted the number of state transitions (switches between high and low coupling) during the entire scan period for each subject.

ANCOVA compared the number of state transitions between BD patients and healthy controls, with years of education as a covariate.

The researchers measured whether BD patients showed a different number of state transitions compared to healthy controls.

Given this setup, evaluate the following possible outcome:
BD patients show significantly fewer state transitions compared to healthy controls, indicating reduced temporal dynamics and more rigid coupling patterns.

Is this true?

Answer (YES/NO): NO